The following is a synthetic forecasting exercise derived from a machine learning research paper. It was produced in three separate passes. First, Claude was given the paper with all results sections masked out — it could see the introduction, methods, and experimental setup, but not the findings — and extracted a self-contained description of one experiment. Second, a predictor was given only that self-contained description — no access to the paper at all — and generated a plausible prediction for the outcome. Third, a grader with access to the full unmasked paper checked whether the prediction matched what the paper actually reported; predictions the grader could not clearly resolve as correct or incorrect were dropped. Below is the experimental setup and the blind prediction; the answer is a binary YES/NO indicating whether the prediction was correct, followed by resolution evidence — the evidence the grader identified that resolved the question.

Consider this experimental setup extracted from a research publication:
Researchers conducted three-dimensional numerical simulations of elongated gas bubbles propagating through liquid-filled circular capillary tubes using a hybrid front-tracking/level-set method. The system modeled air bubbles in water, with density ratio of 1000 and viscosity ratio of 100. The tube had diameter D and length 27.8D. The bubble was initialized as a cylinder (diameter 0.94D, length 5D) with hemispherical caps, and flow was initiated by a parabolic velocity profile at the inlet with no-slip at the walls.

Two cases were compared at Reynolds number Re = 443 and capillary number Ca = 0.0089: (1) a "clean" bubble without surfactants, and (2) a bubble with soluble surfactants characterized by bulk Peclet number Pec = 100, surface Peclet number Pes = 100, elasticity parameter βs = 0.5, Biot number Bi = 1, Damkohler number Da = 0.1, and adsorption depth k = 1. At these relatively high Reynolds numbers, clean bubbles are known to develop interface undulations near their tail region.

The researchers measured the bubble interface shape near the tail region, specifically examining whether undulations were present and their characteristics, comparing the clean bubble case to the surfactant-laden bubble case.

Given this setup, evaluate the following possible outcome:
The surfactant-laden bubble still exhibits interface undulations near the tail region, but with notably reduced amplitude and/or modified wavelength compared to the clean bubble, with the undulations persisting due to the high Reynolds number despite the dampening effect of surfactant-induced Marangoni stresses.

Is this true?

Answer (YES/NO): YES